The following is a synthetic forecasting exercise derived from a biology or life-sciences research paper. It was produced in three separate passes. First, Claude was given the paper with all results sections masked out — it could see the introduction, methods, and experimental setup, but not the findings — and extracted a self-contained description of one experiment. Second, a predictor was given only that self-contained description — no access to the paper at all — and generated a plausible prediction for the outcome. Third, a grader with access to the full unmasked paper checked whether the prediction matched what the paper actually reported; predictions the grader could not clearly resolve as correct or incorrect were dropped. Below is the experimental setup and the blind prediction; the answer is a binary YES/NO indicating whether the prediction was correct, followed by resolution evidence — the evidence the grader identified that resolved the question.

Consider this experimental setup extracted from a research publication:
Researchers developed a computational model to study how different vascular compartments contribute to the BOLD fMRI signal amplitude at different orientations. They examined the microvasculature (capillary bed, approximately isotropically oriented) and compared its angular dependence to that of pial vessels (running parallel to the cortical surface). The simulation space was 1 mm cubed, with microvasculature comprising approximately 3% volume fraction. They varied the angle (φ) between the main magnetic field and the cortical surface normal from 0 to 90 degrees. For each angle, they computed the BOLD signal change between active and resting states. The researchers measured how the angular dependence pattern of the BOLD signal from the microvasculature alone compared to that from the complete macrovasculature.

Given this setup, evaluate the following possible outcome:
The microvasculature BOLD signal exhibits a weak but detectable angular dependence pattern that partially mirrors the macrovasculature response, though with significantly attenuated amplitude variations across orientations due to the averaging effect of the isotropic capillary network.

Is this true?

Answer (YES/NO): NO